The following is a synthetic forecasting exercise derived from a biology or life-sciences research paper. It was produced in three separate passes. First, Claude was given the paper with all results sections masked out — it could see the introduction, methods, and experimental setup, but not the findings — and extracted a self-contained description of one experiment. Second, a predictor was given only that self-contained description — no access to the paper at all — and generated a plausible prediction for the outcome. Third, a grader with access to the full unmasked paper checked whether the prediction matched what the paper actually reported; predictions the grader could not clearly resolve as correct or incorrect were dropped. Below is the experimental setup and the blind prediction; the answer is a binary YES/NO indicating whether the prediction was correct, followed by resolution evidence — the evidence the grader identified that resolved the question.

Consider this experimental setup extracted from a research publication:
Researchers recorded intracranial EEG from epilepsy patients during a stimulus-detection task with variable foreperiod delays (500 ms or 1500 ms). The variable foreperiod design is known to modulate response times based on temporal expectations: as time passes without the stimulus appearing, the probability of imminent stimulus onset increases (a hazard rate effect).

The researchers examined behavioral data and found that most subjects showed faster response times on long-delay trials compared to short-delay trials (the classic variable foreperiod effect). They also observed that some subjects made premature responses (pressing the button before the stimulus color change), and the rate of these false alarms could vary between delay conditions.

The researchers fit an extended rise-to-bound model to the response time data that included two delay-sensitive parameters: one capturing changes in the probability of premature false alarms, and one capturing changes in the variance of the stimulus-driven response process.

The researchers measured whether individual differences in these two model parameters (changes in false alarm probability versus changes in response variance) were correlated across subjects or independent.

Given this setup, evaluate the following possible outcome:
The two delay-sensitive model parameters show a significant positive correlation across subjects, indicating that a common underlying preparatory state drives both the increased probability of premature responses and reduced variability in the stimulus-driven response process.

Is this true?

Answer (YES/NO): NO